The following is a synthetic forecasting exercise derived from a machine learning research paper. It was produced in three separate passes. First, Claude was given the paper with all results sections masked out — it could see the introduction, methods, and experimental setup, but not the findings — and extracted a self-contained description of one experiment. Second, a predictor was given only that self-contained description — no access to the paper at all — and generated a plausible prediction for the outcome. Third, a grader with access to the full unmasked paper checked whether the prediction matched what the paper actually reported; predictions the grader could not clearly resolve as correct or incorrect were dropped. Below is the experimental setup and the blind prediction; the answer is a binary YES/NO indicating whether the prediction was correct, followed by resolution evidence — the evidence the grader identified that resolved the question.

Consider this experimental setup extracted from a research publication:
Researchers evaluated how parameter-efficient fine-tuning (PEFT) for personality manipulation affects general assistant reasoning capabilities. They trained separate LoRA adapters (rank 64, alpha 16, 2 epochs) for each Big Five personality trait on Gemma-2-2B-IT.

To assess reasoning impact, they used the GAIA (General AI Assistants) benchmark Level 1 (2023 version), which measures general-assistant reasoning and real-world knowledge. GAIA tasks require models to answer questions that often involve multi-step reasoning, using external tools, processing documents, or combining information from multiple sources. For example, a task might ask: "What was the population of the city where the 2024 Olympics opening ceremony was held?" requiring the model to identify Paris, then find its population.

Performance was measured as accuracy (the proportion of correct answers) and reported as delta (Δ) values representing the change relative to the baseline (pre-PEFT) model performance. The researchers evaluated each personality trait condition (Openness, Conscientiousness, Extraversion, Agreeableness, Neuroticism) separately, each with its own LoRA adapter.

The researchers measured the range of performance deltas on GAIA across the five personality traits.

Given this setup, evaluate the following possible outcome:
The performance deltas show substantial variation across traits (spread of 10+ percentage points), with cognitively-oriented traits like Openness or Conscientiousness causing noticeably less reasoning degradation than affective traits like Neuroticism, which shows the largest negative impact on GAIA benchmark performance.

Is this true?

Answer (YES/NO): NO